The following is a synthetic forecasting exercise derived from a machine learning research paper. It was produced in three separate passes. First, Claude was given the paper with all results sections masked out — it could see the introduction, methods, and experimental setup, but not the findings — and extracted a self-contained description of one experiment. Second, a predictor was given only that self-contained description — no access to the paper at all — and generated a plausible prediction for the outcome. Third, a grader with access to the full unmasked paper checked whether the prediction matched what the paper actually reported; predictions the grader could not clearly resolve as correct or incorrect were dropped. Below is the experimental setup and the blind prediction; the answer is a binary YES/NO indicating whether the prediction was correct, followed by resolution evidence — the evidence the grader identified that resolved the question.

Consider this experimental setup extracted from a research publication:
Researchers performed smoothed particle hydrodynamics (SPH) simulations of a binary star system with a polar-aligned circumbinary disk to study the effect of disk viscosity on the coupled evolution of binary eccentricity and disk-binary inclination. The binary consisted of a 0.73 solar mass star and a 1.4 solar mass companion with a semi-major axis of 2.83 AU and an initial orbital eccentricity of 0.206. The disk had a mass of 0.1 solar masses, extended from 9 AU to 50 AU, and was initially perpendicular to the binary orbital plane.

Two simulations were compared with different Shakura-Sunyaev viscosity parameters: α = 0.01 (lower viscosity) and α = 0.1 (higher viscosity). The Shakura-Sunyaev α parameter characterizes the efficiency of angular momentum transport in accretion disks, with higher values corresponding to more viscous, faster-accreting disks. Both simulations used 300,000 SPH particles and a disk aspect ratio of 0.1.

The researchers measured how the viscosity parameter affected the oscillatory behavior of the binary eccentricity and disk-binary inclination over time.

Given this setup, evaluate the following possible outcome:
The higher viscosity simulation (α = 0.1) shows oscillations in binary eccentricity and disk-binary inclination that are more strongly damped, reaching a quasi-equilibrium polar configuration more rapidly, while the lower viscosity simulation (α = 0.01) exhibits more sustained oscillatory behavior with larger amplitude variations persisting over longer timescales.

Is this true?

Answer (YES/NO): YES